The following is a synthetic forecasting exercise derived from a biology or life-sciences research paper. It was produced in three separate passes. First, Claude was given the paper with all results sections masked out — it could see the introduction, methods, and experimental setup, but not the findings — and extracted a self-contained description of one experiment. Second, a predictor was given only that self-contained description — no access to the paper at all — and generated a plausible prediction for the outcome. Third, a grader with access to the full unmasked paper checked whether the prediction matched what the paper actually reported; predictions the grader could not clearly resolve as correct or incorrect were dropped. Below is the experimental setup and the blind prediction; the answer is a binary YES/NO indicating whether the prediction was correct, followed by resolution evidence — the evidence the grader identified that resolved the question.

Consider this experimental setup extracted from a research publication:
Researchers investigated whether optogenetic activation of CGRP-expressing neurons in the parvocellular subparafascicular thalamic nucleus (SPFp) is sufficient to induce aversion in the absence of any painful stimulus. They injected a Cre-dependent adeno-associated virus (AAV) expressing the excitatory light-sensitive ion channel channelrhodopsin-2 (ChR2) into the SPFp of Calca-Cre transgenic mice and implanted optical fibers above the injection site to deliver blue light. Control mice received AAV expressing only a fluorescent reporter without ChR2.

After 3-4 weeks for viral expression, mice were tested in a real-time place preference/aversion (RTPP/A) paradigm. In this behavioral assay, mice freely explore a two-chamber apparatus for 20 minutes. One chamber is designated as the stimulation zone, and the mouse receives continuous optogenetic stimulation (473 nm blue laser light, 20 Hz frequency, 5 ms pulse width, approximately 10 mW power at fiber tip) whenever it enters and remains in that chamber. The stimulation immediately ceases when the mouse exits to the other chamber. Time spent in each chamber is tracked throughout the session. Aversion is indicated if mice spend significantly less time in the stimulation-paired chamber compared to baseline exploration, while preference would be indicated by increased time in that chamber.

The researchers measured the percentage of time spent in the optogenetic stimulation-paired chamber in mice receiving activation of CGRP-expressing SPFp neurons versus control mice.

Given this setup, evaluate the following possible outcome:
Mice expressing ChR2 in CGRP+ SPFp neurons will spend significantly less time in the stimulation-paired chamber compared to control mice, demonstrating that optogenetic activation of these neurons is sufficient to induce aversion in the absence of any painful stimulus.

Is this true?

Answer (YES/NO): YES